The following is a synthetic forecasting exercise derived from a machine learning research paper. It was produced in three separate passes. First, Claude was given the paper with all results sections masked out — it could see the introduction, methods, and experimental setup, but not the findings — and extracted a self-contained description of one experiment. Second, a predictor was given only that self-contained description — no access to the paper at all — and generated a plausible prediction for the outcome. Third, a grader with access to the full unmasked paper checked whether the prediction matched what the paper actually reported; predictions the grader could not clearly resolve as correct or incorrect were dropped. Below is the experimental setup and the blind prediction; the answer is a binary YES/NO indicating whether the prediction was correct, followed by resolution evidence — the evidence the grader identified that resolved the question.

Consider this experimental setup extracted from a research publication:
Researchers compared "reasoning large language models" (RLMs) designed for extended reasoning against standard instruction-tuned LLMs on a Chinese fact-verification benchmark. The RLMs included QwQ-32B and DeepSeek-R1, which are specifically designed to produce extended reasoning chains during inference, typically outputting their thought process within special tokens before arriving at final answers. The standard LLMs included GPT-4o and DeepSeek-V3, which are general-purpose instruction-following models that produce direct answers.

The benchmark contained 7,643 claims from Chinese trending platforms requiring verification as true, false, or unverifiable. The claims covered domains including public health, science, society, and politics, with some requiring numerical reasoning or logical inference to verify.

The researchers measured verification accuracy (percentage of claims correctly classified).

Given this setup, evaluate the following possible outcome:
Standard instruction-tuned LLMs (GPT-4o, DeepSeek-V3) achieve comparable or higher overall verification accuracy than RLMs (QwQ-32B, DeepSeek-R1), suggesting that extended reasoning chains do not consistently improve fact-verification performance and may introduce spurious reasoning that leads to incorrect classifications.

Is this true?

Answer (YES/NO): NO